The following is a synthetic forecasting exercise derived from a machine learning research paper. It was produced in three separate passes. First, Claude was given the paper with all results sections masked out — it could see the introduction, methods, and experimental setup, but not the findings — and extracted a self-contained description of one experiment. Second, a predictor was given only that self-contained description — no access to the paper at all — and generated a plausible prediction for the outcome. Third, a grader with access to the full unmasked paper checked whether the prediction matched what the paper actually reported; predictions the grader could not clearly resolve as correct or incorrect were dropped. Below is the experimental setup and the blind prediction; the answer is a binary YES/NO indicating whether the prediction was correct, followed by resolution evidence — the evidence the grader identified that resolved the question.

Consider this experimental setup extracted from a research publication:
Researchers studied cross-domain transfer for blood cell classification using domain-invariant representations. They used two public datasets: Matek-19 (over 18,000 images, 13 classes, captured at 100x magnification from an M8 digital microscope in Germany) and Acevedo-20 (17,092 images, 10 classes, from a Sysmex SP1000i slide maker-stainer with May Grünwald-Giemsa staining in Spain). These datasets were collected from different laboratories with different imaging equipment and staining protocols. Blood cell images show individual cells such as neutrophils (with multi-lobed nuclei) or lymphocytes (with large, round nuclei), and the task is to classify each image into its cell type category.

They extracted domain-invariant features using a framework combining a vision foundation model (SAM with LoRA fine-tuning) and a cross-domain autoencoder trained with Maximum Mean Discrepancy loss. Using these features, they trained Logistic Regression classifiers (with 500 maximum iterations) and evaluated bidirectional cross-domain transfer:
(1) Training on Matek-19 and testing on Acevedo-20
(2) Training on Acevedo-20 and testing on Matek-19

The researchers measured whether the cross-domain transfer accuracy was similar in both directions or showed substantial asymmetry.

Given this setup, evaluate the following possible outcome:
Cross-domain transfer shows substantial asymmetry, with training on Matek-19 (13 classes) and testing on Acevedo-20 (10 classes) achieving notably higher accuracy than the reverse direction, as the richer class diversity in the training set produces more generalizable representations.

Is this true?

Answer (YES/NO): NO